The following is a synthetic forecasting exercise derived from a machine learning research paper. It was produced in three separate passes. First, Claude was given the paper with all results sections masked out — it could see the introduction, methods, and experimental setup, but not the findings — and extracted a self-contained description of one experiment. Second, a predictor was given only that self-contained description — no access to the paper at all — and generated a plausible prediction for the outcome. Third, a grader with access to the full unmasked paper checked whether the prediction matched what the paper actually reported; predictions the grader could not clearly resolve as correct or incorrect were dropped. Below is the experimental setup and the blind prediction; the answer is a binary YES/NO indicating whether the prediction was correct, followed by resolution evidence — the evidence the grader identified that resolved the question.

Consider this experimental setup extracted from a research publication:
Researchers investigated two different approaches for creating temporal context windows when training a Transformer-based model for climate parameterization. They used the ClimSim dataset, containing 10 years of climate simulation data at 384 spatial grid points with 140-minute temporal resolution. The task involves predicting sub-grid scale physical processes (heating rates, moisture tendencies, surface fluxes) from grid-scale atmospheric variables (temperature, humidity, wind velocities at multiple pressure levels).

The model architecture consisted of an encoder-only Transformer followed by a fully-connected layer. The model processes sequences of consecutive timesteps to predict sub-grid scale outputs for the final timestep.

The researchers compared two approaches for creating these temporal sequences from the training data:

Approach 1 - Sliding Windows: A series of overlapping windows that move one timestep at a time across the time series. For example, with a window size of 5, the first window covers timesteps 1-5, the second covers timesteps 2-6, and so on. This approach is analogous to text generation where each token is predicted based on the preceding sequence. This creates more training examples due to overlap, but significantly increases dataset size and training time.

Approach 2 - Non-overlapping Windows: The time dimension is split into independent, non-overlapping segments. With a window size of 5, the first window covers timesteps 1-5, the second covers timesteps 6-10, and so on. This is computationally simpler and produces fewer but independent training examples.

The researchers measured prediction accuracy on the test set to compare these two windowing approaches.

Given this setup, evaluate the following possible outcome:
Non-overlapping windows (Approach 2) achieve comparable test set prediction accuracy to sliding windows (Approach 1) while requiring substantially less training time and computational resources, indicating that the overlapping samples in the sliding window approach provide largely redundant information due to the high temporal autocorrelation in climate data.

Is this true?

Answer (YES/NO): NO